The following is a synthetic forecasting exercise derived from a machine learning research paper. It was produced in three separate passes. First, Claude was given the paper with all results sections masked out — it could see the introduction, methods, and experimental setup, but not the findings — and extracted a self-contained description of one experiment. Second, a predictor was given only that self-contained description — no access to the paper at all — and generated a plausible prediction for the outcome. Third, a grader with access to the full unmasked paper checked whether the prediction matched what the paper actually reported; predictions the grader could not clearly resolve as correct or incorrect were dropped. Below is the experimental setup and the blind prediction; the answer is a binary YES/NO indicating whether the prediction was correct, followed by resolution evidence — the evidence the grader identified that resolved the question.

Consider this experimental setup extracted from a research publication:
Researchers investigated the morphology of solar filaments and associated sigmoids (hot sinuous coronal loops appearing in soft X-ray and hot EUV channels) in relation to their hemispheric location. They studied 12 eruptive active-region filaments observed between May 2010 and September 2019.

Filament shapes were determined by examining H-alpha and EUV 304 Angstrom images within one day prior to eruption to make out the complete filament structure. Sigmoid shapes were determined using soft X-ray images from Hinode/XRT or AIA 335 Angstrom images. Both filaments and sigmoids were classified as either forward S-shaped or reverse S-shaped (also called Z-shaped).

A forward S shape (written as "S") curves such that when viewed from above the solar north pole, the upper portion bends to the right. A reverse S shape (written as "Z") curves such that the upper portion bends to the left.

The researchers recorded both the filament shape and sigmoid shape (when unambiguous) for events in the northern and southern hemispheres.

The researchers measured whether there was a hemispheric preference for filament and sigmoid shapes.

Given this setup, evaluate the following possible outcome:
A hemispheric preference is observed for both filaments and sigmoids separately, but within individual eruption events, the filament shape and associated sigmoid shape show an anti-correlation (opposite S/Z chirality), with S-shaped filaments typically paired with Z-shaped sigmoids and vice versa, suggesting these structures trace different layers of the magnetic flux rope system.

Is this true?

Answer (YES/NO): NO